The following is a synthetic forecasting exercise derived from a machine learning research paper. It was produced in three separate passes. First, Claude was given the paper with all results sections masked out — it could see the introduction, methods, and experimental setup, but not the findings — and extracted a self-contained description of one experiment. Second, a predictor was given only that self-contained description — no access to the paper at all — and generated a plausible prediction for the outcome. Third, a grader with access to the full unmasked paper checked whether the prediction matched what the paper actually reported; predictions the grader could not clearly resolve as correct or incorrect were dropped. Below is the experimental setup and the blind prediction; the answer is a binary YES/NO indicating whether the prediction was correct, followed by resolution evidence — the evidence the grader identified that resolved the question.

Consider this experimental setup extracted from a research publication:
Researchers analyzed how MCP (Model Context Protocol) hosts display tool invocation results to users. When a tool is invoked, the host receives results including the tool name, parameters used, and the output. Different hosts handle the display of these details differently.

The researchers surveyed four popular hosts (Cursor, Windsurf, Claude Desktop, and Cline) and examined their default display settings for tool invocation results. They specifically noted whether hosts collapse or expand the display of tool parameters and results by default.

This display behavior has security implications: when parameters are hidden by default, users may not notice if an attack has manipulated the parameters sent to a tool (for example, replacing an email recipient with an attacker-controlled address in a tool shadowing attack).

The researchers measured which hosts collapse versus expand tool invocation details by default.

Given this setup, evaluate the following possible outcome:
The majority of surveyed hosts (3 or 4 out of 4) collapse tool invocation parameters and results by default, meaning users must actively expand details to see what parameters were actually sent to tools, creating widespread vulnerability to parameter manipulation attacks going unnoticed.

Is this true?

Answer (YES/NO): YES